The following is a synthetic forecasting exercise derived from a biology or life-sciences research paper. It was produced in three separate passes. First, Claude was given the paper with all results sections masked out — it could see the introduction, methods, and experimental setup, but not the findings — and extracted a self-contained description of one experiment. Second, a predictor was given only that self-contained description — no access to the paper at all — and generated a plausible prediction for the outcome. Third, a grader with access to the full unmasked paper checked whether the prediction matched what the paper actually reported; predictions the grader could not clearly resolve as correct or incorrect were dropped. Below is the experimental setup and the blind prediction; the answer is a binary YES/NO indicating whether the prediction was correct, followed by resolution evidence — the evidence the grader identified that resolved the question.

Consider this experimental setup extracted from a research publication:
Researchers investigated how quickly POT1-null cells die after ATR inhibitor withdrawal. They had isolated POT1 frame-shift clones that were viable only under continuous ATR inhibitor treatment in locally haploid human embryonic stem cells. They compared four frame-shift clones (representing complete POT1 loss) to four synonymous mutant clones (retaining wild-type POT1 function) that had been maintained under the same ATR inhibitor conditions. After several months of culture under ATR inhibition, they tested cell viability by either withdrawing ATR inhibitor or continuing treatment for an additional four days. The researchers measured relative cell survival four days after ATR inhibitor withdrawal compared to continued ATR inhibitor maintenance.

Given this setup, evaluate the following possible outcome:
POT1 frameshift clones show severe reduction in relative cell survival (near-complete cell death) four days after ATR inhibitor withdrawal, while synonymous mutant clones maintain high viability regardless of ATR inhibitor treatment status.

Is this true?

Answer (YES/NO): YES